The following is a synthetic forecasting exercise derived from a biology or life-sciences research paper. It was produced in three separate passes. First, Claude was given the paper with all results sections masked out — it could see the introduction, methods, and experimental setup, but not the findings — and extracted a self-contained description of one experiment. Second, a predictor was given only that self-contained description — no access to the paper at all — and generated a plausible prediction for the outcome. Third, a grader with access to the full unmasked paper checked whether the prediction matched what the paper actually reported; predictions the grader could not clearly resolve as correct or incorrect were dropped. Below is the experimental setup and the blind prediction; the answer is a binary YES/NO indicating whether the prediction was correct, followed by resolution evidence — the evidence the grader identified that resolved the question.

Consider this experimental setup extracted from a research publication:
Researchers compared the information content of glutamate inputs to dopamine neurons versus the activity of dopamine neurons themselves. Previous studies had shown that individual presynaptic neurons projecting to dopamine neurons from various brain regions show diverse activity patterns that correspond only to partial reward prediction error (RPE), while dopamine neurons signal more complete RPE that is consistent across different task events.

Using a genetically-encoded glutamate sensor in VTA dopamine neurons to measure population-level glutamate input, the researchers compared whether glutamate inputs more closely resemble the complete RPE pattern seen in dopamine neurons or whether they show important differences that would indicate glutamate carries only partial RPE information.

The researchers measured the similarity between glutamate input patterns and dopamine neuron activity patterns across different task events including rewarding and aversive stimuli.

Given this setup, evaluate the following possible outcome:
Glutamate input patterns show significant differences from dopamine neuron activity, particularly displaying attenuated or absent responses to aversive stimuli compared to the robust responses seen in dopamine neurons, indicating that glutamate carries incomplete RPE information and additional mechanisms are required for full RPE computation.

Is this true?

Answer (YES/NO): NO